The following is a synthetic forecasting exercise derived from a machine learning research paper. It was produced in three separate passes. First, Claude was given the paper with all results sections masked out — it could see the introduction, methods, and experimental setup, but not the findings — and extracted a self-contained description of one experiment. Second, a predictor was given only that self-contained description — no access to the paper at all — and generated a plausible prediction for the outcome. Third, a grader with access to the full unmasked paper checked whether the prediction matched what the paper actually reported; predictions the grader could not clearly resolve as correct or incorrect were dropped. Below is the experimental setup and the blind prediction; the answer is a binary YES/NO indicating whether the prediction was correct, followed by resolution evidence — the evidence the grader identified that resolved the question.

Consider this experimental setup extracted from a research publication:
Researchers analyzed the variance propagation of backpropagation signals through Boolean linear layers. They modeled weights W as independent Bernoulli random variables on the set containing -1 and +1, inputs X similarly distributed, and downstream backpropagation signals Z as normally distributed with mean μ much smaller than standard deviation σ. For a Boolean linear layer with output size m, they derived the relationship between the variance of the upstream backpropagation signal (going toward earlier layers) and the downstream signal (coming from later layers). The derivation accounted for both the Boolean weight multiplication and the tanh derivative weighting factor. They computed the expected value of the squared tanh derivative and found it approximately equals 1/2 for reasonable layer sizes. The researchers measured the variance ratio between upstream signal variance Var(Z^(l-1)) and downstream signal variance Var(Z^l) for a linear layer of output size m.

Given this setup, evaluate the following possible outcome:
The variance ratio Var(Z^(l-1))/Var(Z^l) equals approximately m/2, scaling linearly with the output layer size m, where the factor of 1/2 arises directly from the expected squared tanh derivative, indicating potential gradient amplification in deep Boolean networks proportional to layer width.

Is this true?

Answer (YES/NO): YES